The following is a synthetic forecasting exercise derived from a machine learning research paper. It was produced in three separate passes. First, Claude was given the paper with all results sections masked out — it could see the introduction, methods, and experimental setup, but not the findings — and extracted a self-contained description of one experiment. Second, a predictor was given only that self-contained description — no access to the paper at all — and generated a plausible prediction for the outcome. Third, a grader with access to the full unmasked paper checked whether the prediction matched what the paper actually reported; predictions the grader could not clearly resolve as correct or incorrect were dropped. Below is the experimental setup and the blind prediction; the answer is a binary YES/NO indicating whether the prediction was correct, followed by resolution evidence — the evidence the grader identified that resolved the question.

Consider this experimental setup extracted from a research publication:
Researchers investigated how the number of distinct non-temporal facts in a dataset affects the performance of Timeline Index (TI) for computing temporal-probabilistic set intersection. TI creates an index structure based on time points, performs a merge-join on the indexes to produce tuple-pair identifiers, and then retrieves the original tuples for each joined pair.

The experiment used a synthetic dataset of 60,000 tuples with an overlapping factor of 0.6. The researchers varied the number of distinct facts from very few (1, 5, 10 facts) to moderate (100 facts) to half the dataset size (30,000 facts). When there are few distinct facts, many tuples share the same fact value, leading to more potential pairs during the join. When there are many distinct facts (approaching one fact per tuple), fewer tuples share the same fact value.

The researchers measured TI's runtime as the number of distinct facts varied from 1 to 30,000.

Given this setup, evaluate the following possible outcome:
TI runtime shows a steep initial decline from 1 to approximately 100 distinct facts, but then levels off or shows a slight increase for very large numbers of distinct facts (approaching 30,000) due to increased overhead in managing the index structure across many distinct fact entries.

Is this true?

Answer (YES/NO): NO